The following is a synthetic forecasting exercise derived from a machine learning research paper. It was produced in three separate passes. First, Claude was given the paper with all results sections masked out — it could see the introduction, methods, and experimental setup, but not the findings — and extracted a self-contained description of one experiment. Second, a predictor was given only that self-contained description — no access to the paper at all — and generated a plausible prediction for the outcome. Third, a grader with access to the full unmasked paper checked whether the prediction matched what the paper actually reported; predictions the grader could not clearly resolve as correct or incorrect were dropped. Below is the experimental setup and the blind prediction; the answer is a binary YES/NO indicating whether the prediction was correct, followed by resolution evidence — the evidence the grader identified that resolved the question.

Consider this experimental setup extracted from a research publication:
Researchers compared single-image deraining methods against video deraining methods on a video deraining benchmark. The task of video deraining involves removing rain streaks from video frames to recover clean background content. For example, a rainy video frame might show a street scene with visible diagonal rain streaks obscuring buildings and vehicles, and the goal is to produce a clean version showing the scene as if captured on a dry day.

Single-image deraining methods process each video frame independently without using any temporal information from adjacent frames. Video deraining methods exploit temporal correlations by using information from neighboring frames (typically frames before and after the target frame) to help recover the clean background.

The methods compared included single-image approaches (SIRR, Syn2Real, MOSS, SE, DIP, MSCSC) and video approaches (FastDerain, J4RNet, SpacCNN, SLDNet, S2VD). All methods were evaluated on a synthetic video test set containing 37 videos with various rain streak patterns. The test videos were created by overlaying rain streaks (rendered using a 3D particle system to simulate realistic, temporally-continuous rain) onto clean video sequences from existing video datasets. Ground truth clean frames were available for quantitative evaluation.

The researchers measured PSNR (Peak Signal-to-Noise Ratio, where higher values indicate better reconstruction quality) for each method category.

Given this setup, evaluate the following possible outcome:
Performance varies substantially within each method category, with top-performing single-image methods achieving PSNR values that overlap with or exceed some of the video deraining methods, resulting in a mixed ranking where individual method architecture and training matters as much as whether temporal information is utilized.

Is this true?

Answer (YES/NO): NO